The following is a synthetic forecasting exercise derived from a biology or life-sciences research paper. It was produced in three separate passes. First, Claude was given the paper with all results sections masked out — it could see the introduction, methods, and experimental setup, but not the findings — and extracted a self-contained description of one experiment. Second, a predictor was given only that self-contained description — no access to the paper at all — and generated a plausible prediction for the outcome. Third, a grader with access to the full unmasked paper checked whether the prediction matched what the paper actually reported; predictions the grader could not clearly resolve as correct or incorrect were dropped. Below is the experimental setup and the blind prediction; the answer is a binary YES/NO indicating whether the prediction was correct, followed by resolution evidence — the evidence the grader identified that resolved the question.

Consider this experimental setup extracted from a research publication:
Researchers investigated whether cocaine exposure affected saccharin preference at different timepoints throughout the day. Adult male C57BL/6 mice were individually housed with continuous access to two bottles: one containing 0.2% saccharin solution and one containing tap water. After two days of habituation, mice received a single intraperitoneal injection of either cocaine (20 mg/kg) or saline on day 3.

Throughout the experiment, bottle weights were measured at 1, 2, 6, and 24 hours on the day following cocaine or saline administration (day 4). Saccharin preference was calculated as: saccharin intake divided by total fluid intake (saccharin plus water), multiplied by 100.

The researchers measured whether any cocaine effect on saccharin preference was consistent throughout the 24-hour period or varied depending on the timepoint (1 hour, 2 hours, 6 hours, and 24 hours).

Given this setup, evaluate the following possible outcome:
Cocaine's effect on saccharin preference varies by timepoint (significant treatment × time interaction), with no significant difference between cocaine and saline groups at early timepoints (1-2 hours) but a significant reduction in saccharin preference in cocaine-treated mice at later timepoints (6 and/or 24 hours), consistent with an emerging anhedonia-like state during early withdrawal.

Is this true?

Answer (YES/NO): NO